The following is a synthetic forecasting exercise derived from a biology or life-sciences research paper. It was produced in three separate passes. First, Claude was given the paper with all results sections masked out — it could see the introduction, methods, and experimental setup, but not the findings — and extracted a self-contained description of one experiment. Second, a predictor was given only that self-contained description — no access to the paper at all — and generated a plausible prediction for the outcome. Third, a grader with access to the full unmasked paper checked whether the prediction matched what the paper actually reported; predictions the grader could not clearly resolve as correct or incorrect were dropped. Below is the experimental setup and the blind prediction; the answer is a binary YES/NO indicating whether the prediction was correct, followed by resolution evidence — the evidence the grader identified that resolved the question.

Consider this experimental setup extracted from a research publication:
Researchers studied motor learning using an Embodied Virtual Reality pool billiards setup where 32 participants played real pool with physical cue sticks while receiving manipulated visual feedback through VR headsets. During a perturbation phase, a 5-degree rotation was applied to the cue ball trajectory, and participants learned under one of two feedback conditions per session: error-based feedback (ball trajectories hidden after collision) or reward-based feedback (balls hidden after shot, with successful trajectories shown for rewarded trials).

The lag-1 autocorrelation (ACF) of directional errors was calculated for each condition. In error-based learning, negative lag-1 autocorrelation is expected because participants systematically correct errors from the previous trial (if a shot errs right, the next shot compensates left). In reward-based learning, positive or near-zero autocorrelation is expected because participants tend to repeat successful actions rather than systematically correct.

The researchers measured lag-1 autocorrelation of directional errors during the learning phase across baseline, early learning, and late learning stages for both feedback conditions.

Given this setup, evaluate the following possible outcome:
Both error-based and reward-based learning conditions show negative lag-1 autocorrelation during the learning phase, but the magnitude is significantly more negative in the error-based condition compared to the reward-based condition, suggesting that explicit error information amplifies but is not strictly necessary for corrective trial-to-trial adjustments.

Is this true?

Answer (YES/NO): NO